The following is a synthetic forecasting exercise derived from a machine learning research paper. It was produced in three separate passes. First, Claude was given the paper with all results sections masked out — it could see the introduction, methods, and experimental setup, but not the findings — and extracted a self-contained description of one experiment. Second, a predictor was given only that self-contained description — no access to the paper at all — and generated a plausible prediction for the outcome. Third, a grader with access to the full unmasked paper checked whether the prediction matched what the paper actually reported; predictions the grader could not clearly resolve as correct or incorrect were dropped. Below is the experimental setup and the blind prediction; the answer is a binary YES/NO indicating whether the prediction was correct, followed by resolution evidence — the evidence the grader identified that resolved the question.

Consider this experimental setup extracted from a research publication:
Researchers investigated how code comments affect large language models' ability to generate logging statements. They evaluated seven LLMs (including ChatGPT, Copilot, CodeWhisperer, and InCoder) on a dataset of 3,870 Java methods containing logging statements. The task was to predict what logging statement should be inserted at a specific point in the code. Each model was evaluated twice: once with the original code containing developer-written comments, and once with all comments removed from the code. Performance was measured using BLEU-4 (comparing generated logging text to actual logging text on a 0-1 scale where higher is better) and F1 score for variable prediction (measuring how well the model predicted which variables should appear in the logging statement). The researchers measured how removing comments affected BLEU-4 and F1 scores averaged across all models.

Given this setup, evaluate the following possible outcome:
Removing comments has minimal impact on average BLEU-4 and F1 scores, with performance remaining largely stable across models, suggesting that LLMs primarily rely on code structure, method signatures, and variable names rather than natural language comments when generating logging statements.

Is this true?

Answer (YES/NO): NO